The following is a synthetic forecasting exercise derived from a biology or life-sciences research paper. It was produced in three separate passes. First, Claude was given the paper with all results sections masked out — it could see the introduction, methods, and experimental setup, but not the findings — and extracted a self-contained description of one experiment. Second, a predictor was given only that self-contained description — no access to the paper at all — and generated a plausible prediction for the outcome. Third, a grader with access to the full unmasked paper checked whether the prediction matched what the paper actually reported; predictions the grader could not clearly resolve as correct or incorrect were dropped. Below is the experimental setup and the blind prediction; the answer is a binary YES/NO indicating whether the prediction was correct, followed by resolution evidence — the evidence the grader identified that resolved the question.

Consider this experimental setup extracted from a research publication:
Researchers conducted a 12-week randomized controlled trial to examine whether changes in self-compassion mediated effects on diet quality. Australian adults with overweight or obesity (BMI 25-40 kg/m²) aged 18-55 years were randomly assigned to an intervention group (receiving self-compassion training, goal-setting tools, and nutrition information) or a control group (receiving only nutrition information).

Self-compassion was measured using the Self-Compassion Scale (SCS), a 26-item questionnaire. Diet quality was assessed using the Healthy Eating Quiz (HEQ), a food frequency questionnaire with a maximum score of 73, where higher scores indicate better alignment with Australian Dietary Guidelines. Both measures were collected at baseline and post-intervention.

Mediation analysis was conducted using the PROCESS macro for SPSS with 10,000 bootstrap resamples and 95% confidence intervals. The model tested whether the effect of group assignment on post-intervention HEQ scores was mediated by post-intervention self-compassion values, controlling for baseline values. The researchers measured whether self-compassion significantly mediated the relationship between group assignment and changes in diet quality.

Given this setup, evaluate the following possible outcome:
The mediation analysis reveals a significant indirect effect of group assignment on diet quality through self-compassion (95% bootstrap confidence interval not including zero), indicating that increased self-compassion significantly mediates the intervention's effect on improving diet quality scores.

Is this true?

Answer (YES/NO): NO